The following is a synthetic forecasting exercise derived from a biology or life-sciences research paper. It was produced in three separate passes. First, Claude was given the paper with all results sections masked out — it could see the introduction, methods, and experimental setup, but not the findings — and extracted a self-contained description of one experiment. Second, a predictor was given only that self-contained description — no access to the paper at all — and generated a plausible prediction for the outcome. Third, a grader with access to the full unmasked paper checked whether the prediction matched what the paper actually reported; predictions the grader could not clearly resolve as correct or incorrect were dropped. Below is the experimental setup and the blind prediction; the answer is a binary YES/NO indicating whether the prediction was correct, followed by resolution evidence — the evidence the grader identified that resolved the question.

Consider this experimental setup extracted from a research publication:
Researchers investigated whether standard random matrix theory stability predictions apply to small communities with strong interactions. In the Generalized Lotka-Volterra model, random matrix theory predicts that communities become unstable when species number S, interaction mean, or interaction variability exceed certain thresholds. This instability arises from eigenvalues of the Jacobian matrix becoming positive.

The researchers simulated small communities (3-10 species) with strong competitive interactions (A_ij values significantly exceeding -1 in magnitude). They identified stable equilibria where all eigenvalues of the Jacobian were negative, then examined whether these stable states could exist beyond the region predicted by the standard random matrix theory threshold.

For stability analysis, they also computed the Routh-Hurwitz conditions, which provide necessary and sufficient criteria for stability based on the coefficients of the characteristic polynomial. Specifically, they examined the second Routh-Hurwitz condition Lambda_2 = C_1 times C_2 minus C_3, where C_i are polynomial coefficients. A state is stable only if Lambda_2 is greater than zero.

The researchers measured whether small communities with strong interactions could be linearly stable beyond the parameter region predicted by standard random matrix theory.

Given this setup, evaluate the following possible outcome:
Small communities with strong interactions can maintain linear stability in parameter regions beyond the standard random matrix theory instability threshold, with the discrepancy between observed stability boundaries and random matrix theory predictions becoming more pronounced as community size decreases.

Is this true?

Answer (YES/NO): YES